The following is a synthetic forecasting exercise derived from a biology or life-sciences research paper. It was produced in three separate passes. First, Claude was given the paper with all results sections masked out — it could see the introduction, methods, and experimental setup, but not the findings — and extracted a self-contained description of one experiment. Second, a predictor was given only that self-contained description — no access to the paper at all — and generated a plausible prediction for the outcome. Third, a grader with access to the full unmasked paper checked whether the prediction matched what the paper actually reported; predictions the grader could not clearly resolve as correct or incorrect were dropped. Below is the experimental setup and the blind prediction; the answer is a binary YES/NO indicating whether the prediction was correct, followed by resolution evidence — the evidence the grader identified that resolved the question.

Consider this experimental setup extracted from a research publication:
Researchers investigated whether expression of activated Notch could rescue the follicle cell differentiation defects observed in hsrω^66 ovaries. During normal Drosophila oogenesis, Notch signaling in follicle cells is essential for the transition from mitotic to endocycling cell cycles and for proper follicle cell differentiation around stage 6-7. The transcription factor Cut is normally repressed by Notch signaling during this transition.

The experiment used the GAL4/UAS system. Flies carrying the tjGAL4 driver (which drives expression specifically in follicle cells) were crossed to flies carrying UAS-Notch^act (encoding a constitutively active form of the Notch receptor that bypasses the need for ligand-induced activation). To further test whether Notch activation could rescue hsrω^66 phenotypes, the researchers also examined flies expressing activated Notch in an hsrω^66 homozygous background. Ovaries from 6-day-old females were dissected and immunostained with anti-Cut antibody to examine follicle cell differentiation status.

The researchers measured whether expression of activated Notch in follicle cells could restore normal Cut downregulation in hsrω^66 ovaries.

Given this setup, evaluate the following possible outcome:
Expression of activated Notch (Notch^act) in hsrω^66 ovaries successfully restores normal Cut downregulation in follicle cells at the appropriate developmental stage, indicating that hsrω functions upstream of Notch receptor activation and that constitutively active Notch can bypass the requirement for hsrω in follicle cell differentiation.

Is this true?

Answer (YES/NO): NO